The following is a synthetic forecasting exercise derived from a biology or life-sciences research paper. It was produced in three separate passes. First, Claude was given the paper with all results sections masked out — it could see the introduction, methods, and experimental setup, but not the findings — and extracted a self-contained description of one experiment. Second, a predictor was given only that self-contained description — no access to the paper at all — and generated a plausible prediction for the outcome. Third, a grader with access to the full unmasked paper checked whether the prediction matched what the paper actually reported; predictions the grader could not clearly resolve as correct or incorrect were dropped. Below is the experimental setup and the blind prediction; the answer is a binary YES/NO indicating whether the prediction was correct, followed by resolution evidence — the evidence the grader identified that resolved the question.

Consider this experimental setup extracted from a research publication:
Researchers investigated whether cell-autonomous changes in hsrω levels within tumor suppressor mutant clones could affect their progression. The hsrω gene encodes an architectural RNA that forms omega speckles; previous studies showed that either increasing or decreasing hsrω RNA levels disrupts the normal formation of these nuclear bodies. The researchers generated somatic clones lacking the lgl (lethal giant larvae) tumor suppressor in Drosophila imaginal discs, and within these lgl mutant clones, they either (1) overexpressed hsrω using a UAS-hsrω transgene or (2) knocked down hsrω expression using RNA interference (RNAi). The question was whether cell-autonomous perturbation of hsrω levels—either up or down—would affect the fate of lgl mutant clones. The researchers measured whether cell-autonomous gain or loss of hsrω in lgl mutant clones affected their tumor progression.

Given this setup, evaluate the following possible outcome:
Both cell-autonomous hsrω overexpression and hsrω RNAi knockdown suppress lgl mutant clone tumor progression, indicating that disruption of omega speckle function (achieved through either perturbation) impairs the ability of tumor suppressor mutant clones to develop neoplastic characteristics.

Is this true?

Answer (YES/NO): NO